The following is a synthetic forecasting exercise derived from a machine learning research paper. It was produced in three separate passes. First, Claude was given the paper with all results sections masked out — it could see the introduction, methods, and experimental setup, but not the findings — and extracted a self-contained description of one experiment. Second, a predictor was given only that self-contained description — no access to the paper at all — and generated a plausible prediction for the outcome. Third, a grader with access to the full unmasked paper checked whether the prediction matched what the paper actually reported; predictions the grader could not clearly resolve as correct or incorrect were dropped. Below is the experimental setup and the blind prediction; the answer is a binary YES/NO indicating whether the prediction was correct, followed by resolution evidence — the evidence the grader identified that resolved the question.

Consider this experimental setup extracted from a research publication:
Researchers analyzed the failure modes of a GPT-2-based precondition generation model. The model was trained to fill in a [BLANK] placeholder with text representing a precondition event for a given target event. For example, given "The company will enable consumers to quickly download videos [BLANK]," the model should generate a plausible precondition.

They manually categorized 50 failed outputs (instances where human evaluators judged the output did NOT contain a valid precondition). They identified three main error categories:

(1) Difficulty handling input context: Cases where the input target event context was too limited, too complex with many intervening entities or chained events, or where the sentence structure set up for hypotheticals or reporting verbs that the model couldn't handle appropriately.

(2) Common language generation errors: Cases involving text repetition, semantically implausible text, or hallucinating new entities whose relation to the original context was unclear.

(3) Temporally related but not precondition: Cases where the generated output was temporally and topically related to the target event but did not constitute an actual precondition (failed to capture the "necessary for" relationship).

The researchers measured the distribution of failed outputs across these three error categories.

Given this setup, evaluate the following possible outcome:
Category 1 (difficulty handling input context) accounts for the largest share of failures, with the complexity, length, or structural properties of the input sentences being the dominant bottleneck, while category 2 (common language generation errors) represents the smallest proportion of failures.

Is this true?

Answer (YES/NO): NO